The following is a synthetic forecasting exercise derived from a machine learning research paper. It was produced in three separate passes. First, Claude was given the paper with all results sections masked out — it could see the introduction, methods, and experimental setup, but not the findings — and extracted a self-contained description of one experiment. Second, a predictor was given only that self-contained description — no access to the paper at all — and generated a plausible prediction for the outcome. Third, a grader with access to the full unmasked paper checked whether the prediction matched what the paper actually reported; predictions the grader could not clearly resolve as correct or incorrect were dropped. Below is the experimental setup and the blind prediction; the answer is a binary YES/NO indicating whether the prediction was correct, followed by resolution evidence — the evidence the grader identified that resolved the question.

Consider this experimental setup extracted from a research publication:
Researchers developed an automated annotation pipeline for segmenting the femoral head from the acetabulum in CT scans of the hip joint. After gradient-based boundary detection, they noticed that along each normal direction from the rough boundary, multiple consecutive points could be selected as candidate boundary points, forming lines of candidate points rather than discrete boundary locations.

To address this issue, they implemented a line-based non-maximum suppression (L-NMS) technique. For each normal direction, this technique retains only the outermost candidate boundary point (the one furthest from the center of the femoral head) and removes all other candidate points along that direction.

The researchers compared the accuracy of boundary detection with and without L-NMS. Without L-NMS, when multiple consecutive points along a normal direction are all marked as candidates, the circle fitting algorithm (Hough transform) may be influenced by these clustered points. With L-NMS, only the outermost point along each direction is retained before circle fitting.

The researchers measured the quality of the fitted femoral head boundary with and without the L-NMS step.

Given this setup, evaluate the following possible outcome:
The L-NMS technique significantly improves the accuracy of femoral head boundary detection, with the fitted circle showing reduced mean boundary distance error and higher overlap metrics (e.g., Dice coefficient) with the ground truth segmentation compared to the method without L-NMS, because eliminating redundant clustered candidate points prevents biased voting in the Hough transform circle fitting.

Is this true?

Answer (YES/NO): YES